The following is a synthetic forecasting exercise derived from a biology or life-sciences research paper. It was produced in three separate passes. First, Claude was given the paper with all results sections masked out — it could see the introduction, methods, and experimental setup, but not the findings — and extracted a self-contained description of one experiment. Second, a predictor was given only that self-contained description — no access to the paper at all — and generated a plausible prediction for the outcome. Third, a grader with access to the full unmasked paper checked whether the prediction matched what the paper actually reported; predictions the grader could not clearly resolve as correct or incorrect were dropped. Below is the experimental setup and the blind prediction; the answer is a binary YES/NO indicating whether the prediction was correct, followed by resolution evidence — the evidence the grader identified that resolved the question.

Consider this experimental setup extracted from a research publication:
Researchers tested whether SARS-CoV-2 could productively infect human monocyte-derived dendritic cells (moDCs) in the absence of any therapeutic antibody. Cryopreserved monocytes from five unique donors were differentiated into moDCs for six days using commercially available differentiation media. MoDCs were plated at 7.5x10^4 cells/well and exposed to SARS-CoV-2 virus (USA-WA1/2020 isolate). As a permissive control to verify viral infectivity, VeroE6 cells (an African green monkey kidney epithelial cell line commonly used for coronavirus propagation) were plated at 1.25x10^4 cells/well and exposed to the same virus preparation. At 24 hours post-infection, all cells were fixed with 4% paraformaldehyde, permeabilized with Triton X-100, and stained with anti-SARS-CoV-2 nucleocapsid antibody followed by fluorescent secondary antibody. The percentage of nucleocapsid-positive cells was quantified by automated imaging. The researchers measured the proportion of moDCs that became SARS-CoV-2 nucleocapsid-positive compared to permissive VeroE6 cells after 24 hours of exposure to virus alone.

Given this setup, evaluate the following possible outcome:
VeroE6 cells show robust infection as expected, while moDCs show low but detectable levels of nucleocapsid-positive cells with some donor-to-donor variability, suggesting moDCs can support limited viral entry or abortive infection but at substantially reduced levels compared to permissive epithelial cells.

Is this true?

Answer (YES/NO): NO